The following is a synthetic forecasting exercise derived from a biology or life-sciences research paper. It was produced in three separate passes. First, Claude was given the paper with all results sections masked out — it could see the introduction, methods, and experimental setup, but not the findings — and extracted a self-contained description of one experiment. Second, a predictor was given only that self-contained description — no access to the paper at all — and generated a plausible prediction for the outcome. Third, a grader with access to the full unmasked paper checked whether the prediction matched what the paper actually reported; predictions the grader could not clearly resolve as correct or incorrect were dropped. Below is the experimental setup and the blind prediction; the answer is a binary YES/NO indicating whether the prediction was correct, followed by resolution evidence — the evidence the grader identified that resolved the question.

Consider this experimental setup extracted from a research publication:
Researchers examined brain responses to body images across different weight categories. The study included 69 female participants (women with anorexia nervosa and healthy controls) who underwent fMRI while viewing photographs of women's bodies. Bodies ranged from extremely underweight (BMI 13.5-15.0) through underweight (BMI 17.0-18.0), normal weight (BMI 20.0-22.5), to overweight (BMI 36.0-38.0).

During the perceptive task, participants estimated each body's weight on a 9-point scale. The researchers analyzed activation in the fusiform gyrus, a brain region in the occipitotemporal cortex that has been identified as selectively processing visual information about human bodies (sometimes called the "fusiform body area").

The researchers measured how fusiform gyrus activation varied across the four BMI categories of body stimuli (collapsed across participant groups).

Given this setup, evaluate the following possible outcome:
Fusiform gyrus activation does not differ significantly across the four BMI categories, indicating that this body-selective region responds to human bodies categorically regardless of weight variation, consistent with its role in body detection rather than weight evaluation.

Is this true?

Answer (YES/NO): NO